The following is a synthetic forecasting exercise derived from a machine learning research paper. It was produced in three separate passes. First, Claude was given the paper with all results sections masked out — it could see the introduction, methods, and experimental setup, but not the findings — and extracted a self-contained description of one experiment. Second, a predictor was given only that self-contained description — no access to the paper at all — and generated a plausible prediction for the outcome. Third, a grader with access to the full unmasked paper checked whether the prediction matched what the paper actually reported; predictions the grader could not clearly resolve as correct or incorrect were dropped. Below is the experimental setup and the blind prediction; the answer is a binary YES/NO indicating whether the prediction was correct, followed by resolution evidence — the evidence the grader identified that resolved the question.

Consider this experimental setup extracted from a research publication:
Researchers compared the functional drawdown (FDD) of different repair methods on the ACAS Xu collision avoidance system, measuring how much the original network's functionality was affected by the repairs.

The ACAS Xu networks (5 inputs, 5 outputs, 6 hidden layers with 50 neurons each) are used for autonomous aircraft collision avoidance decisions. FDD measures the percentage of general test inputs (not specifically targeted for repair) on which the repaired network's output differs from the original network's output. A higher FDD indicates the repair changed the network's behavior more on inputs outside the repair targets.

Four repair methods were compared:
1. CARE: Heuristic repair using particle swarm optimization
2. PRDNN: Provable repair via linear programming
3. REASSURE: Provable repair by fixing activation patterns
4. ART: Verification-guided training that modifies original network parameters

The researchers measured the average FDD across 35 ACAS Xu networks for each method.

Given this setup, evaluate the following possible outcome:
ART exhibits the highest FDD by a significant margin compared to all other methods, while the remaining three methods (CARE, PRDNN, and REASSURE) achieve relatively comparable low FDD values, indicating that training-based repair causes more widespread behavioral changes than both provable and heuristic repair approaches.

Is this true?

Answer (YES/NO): NO